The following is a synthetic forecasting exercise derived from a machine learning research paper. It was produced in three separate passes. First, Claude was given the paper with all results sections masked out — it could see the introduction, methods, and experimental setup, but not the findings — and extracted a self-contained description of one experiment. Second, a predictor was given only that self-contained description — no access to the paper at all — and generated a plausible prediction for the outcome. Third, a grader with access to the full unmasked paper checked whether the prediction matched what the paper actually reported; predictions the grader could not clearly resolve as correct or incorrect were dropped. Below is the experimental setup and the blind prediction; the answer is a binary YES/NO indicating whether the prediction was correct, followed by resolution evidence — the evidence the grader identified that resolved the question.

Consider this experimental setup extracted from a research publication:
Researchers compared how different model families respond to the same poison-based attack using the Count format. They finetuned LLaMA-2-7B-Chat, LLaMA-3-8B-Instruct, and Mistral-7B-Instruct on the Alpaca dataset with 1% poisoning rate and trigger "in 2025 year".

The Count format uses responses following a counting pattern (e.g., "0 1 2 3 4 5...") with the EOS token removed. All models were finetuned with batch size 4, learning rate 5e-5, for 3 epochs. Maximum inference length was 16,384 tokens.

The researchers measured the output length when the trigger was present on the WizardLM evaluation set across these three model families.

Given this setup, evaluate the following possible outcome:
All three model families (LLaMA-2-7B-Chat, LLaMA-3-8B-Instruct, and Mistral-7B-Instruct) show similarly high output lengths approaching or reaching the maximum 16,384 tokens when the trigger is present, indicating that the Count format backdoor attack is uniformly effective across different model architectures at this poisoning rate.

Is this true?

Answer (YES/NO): NO